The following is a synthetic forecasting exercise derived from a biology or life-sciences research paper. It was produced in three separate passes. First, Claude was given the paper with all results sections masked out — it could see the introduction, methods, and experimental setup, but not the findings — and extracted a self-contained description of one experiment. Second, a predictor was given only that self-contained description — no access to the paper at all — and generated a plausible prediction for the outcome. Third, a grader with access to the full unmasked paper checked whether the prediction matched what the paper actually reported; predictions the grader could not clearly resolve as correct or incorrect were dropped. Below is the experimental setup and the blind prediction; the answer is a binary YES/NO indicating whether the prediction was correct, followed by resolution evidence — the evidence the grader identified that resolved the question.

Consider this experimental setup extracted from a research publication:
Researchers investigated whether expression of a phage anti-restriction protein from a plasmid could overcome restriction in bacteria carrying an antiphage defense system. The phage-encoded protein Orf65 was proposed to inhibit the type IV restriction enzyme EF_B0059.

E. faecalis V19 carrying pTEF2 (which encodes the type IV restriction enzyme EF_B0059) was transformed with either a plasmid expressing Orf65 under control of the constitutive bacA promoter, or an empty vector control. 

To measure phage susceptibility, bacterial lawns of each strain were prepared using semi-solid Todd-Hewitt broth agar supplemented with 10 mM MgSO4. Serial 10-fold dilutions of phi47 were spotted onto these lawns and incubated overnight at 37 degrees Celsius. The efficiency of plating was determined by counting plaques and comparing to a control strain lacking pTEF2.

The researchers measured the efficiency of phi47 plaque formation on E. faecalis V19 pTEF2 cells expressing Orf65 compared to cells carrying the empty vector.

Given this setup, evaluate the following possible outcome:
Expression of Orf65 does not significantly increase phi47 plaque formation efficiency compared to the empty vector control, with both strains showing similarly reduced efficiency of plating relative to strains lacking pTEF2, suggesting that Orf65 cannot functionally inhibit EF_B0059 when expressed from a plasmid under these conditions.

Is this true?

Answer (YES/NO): YES